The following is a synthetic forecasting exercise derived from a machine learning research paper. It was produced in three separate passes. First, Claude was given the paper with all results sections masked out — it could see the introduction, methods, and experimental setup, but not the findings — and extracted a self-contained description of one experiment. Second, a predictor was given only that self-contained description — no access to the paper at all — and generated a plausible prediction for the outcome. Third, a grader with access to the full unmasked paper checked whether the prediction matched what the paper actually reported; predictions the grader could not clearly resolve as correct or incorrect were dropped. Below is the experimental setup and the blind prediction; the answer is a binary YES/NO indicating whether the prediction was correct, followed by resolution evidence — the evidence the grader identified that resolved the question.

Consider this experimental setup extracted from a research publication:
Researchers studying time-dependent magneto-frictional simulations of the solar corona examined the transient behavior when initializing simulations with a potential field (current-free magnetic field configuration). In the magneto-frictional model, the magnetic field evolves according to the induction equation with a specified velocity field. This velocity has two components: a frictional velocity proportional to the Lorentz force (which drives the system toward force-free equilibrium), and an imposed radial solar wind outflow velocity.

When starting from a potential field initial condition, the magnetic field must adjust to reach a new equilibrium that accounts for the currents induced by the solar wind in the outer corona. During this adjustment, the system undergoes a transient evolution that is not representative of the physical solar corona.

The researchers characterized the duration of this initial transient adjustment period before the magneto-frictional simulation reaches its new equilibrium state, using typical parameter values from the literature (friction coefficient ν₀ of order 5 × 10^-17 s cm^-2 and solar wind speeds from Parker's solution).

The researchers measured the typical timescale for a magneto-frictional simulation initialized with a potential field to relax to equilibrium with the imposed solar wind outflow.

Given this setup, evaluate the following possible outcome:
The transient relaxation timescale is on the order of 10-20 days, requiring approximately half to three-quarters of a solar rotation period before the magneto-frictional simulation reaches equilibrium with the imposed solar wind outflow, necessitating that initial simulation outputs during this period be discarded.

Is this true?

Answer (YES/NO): NO